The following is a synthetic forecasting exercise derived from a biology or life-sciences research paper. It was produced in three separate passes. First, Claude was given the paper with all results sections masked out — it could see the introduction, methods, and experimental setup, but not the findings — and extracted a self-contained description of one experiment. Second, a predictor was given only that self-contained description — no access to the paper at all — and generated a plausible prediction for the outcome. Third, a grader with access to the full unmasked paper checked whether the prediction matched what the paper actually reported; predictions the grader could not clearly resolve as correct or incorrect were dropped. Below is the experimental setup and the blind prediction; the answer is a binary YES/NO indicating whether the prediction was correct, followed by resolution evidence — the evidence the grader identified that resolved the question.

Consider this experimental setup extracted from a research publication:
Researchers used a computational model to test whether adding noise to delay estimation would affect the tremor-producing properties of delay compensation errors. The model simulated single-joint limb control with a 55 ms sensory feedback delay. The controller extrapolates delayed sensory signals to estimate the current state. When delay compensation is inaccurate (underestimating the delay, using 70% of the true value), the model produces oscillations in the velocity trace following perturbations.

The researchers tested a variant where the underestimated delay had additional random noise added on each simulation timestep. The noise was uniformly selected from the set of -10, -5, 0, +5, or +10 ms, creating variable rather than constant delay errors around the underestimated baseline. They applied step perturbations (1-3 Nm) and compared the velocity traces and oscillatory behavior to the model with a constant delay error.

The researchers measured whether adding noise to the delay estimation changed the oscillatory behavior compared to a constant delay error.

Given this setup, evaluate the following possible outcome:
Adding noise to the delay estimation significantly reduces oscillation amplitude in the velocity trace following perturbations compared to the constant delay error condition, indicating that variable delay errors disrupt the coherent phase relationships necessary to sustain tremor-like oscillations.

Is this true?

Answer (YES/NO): NO